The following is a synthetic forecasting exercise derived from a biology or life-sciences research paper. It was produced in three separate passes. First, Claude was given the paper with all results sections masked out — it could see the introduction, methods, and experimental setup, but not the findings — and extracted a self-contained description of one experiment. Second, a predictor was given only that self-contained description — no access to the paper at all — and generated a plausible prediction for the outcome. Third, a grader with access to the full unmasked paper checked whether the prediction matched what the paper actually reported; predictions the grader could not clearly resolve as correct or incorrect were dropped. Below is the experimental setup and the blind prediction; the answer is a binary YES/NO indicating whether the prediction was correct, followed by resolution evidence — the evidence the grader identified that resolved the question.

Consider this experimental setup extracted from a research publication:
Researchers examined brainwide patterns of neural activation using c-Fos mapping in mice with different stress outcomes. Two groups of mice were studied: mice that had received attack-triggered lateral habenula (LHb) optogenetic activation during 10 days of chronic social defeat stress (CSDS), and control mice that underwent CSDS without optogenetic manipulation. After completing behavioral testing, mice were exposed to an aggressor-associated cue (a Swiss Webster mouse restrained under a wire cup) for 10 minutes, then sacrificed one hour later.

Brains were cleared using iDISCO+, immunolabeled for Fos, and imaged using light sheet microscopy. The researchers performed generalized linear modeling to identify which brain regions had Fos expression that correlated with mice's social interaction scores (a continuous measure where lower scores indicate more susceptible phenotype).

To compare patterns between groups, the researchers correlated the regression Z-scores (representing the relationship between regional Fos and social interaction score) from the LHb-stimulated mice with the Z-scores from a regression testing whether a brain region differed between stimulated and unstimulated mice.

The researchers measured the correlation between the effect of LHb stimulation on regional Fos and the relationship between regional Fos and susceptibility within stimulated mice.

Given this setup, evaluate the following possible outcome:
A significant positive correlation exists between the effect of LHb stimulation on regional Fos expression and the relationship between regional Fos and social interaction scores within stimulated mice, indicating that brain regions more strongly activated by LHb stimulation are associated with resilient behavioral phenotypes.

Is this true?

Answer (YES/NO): NO